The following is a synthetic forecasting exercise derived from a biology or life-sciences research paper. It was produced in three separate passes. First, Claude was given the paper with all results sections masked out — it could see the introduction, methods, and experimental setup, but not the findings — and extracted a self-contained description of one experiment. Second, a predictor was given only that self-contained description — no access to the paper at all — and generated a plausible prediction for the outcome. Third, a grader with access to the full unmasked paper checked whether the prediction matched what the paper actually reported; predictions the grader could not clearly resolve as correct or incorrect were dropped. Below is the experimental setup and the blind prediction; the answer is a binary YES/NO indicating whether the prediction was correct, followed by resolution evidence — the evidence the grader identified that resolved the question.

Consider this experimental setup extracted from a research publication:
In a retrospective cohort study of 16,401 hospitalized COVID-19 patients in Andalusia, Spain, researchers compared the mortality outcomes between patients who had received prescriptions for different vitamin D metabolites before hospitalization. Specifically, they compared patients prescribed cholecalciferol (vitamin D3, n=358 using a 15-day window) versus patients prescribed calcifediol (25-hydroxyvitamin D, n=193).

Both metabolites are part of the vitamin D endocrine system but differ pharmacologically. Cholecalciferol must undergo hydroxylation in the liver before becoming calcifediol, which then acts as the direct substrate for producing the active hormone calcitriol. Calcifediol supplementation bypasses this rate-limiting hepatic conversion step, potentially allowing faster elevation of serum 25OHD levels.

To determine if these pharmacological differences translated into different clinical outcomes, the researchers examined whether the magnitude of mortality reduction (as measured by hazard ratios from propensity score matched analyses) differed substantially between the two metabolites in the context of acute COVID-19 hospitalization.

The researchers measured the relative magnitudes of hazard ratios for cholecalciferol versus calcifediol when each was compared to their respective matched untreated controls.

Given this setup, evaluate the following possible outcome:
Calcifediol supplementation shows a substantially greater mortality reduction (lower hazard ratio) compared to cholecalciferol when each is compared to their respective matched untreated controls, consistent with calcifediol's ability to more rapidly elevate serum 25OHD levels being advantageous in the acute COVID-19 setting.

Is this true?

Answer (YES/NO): YES